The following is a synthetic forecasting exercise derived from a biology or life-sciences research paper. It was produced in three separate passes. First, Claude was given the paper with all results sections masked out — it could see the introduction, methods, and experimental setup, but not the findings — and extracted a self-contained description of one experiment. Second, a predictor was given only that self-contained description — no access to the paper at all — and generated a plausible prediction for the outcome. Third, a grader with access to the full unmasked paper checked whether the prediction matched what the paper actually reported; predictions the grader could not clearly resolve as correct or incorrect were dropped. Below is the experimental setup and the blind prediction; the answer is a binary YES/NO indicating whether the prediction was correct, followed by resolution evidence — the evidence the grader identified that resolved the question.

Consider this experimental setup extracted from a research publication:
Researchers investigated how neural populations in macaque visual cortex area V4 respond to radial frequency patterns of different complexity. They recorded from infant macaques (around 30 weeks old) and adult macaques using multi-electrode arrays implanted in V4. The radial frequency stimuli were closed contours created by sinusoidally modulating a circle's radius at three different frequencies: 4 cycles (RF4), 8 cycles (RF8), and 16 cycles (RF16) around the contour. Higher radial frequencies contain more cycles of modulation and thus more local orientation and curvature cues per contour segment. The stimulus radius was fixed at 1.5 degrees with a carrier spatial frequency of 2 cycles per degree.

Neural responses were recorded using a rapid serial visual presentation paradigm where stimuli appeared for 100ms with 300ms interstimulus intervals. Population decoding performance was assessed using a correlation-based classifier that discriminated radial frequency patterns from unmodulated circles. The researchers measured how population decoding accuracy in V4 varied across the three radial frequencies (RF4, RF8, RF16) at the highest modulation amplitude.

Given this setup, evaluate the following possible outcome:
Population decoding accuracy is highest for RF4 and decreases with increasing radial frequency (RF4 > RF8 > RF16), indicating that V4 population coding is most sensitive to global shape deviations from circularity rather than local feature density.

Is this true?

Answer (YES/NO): NO